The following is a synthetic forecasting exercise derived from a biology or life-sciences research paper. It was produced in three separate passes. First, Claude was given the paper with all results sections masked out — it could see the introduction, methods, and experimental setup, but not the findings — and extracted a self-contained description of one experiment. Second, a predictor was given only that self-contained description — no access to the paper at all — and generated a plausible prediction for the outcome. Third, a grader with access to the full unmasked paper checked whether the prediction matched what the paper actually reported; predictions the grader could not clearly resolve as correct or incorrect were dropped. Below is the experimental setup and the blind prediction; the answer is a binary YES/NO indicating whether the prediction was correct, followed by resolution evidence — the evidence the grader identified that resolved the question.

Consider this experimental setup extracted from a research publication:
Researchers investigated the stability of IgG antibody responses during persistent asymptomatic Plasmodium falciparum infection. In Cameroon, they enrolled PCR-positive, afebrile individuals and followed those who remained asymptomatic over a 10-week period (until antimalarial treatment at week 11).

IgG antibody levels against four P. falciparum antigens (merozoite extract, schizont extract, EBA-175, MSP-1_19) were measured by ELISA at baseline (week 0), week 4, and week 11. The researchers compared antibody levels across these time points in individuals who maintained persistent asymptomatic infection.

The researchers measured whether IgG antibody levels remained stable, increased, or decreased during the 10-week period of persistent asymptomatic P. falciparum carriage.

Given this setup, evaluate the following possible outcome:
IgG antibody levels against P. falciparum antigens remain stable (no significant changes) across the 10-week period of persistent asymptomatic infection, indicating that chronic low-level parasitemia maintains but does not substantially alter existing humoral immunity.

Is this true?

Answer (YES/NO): YES